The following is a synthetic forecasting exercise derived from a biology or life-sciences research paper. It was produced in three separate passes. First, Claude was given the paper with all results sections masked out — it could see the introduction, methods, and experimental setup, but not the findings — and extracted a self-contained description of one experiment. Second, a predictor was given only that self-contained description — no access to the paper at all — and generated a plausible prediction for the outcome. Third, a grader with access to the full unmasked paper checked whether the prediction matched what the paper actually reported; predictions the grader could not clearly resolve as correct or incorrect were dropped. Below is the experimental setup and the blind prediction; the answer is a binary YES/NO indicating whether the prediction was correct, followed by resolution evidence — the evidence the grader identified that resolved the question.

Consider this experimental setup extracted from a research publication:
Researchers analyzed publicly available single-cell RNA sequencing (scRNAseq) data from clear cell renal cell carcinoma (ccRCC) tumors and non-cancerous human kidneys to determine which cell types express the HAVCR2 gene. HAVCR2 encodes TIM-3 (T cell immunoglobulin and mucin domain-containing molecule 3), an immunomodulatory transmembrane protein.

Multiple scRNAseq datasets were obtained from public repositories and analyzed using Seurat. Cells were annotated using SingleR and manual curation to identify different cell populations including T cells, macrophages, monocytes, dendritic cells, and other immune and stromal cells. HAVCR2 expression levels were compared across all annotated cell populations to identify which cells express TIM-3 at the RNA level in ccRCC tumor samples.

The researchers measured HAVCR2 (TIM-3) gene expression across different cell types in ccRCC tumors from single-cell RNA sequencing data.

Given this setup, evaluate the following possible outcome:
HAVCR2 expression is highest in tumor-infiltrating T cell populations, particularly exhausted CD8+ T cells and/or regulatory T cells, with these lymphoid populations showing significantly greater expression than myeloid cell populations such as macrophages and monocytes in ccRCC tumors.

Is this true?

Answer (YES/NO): NO